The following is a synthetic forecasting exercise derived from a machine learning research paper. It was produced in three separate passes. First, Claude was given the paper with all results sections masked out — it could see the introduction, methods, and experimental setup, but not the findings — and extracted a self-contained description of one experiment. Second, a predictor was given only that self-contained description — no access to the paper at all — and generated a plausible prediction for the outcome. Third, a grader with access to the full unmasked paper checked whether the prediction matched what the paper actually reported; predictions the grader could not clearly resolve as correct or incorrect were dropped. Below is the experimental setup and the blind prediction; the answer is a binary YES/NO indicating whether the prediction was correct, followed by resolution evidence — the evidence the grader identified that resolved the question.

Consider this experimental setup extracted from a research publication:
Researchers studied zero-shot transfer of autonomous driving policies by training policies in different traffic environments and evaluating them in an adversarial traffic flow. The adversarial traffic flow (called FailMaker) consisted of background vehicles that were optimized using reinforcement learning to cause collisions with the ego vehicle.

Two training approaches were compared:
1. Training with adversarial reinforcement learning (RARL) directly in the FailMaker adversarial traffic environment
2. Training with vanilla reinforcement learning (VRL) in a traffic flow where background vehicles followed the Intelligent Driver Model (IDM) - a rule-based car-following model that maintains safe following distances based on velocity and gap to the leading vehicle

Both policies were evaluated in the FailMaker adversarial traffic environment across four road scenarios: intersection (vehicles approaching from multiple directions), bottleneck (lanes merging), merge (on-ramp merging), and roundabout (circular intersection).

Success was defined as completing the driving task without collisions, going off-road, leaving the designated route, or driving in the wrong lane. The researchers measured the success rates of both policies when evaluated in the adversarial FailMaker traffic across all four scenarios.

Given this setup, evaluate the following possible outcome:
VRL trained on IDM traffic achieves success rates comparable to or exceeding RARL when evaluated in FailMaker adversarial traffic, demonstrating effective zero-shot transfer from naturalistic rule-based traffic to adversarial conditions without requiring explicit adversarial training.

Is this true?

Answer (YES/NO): NO